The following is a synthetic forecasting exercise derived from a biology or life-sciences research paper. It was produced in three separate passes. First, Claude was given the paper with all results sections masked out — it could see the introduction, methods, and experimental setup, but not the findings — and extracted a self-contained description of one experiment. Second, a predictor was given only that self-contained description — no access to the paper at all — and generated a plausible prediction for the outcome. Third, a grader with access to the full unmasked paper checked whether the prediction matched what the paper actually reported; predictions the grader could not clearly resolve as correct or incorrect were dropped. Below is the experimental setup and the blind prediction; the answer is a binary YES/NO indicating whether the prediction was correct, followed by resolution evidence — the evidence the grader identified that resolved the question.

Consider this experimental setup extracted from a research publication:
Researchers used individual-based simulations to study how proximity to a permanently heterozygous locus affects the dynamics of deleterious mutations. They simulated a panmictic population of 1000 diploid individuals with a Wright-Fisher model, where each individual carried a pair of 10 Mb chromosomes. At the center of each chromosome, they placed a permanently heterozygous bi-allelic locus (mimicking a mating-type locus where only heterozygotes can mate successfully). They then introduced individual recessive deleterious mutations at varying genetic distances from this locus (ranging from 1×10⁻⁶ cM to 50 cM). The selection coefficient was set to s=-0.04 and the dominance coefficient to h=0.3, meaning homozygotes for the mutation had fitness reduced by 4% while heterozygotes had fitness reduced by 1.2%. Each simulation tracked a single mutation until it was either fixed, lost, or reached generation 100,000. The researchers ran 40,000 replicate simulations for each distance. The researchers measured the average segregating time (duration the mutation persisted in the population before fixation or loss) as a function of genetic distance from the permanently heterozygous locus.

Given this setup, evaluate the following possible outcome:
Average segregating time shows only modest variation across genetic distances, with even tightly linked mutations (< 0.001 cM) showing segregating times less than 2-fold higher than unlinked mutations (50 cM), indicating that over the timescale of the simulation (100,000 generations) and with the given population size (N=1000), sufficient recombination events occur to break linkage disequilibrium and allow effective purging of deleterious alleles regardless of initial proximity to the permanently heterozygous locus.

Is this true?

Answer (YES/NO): NO